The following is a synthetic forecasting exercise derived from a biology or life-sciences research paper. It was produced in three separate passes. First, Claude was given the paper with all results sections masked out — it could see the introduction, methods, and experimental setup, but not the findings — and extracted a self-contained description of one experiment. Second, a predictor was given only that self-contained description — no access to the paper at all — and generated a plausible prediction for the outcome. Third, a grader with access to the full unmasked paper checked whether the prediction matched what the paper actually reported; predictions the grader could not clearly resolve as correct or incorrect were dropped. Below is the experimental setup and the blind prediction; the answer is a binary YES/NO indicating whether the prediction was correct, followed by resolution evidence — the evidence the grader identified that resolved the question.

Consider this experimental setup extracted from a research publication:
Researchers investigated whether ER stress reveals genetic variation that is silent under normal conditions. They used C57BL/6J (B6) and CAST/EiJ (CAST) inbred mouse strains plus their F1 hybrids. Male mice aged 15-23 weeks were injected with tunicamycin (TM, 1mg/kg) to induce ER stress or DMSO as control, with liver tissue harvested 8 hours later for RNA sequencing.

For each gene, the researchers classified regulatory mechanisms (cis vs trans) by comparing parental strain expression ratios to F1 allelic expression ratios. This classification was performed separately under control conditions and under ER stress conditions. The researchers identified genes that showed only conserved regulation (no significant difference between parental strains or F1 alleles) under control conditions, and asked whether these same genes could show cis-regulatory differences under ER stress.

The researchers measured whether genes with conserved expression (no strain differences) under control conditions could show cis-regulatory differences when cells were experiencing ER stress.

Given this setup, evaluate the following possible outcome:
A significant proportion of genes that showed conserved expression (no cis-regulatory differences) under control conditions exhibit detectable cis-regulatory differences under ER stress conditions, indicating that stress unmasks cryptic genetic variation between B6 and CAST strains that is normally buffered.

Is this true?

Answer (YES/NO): YES